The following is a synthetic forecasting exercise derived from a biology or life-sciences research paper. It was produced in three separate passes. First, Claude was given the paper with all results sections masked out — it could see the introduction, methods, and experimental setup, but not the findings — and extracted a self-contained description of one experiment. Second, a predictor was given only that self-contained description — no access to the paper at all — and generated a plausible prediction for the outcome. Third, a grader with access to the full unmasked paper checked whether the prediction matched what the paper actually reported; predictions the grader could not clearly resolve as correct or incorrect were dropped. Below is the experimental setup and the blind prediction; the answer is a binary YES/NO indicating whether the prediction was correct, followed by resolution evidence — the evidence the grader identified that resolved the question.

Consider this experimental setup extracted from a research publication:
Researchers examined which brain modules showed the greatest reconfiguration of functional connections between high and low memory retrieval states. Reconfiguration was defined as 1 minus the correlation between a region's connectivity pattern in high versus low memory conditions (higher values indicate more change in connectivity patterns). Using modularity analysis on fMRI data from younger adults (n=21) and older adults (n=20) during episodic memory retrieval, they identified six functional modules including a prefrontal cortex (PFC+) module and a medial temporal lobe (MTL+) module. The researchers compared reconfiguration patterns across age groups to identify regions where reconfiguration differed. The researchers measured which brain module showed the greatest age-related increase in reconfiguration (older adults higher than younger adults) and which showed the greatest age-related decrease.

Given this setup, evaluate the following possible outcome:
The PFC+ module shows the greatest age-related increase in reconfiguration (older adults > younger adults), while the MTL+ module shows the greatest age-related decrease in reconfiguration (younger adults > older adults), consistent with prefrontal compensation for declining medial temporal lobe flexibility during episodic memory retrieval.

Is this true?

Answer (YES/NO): YES